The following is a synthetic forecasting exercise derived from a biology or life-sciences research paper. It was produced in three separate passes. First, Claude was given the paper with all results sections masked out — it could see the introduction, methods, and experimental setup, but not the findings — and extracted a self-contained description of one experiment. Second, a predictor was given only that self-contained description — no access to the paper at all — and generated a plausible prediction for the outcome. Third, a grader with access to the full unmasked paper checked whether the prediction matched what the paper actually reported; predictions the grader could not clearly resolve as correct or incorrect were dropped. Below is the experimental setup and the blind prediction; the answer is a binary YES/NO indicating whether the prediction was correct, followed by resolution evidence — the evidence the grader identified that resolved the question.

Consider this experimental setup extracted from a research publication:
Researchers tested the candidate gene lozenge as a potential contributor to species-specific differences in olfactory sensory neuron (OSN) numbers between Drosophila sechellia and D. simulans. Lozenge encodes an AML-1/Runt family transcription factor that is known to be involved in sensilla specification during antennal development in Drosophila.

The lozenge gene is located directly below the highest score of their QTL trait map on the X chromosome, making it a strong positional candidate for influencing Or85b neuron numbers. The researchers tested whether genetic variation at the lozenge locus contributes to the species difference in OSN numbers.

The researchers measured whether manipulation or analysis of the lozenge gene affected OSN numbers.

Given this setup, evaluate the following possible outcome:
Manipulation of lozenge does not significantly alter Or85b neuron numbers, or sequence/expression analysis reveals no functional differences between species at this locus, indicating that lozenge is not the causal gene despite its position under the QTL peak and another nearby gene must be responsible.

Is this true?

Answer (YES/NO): YES